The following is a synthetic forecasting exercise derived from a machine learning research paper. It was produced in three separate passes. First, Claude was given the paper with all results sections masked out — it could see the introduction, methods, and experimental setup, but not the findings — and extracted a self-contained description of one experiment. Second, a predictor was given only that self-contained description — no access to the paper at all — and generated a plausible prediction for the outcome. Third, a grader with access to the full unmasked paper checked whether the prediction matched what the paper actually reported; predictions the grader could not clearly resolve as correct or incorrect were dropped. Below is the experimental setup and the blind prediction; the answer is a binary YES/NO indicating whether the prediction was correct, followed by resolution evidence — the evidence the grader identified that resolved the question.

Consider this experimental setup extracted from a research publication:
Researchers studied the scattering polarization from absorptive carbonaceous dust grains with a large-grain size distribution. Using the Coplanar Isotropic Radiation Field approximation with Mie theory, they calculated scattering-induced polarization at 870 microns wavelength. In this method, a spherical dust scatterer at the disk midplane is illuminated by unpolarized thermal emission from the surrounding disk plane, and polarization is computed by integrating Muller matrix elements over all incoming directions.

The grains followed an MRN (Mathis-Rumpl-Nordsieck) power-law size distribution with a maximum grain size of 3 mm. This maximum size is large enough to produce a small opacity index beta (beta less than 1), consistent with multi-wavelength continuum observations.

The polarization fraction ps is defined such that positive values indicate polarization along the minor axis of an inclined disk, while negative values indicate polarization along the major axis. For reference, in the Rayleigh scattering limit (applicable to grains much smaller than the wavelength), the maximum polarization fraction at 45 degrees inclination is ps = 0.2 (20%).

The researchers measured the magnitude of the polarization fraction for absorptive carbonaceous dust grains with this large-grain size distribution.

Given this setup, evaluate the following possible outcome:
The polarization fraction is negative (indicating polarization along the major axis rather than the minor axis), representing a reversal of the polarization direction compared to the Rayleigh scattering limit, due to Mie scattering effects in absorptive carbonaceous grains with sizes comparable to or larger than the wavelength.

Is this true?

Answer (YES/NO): NO